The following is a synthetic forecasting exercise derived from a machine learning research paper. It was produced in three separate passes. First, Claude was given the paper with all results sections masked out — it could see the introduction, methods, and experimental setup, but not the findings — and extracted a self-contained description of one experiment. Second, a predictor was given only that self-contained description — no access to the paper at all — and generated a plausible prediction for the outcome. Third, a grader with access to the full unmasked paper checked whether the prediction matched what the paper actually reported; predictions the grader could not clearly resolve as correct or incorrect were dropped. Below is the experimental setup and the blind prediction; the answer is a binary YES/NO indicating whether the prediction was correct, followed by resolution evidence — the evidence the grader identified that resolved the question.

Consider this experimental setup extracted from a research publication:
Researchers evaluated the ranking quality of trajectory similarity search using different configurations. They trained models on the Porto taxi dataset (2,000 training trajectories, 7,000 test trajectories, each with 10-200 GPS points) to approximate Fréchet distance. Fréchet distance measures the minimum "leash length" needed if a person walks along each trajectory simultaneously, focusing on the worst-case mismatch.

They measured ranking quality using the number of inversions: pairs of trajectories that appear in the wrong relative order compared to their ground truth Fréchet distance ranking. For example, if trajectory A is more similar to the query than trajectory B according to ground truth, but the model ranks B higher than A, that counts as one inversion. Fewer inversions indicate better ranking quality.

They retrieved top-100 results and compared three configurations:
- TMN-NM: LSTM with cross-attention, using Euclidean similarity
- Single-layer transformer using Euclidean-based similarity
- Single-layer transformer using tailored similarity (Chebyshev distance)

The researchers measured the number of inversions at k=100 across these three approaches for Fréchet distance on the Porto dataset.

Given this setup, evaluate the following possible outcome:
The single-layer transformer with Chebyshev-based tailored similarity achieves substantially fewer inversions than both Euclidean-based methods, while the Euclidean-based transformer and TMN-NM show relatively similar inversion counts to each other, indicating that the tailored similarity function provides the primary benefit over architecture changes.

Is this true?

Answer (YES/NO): YES